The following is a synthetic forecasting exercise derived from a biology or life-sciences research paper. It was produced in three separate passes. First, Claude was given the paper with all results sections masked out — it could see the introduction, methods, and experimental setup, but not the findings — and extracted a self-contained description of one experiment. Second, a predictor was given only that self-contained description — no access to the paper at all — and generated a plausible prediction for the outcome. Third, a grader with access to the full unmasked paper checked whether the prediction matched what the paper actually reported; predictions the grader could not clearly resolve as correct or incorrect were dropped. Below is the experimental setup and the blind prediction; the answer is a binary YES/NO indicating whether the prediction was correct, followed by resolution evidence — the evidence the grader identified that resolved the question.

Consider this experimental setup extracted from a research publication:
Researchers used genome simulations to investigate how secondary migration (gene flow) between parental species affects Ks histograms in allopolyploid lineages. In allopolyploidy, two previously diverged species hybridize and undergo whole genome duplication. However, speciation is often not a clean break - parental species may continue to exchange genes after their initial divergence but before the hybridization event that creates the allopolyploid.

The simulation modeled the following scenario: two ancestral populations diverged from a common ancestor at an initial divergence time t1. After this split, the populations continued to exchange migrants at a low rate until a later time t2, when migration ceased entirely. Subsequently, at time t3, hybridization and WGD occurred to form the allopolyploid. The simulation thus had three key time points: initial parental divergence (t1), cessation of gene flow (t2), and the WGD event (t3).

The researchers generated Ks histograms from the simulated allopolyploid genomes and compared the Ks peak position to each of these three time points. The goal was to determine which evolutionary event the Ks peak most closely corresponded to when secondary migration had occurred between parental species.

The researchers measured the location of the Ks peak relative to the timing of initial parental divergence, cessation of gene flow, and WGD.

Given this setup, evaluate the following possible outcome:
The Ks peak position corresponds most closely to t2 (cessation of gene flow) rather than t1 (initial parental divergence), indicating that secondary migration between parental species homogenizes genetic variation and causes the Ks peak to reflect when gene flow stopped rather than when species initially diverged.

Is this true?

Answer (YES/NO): YES